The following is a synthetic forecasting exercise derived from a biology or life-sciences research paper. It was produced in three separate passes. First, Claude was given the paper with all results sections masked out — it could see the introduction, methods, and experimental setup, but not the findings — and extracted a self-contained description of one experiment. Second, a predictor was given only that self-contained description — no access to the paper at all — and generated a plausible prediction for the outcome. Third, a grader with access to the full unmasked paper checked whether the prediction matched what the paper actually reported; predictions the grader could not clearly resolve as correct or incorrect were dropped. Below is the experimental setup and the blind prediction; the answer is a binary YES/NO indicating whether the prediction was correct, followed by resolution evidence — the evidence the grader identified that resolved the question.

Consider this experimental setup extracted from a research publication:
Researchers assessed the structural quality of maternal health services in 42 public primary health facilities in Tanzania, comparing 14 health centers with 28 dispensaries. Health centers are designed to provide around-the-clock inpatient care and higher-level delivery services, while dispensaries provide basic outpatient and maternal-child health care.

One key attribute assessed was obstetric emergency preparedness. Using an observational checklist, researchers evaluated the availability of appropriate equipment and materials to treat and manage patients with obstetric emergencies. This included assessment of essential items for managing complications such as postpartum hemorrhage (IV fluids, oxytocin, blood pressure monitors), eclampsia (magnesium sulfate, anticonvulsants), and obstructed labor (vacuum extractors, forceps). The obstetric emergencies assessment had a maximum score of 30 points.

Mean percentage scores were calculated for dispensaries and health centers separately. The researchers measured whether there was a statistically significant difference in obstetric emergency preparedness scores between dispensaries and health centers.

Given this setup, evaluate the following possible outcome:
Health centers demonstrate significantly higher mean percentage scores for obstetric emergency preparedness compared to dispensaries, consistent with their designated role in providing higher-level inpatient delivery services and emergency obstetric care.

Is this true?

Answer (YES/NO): YES